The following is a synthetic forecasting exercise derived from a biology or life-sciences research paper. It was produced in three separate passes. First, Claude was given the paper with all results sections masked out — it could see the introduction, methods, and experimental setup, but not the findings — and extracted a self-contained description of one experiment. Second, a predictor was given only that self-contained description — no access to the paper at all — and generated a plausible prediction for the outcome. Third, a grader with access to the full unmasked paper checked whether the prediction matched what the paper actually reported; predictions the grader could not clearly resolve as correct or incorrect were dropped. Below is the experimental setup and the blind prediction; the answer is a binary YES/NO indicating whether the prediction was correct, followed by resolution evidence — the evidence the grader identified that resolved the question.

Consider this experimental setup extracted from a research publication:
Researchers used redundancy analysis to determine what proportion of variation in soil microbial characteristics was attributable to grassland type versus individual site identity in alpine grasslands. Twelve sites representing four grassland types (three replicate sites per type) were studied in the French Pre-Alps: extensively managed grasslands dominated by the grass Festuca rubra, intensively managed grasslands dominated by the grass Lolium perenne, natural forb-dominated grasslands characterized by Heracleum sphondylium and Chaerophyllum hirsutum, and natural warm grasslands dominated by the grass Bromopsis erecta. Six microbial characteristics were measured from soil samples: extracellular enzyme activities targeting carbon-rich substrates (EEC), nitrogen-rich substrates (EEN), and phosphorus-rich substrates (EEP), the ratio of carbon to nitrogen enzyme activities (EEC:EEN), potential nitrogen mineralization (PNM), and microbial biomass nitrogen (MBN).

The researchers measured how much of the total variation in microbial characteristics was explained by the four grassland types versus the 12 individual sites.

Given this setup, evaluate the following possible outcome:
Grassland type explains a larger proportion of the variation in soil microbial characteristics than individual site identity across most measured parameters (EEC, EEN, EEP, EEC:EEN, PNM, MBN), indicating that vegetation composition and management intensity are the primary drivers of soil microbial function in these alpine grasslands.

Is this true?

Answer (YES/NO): NO